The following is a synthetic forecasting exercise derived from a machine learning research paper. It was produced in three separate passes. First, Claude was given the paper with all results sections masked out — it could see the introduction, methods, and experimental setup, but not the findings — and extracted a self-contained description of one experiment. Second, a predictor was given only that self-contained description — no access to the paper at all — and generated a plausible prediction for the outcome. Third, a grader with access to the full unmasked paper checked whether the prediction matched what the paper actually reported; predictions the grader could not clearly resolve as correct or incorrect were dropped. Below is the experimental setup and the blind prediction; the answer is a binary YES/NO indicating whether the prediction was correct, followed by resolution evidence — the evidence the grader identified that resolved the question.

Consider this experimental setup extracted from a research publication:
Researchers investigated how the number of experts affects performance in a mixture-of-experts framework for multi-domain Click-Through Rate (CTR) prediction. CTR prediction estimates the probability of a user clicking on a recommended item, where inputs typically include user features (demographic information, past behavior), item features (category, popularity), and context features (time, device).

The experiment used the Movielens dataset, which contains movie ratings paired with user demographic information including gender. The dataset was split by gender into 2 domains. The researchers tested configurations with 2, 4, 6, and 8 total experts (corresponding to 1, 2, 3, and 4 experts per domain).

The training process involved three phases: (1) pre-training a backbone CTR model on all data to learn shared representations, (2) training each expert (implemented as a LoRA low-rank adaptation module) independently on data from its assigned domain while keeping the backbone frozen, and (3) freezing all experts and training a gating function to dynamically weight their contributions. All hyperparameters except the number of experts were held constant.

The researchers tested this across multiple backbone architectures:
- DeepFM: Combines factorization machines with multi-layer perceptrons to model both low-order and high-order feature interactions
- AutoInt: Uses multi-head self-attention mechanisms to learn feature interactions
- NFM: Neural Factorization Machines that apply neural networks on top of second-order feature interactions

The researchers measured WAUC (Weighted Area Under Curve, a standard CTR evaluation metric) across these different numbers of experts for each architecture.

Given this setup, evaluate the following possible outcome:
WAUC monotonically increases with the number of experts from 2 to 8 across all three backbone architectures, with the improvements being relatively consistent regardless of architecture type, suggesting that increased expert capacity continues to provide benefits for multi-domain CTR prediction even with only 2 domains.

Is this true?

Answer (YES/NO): NO